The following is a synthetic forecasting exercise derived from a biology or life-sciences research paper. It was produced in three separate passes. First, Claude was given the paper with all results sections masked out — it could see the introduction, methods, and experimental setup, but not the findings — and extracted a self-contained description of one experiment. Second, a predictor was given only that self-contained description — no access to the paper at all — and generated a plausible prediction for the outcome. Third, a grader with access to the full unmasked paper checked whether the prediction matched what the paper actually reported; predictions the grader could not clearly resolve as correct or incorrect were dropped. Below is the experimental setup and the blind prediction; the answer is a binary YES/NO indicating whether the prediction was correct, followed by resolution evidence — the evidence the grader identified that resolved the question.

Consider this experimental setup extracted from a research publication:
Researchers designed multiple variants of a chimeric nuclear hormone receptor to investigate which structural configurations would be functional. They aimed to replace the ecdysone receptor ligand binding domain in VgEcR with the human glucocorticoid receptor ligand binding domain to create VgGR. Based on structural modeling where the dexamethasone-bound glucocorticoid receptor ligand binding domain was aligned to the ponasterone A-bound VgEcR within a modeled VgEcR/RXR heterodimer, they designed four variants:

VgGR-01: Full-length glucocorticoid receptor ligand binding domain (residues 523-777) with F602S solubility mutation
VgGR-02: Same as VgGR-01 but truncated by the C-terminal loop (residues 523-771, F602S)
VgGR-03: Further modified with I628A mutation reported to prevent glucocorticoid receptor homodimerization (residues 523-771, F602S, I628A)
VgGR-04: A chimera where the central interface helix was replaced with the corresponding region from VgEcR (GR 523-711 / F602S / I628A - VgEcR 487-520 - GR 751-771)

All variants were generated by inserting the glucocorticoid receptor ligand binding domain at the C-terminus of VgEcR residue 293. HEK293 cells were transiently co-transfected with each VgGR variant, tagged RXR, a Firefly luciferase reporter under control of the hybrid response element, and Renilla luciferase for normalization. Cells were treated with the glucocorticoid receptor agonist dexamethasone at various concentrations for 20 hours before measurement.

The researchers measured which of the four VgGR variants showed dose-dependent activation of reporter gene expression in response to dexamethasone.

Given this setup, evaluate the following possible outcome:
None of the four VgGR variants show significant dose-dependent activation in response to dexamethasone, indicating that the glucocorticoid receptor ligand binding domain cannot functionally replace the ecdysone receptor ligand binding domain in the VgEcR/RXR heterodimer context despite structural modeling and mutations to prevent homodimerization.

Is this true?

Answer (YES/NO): NO